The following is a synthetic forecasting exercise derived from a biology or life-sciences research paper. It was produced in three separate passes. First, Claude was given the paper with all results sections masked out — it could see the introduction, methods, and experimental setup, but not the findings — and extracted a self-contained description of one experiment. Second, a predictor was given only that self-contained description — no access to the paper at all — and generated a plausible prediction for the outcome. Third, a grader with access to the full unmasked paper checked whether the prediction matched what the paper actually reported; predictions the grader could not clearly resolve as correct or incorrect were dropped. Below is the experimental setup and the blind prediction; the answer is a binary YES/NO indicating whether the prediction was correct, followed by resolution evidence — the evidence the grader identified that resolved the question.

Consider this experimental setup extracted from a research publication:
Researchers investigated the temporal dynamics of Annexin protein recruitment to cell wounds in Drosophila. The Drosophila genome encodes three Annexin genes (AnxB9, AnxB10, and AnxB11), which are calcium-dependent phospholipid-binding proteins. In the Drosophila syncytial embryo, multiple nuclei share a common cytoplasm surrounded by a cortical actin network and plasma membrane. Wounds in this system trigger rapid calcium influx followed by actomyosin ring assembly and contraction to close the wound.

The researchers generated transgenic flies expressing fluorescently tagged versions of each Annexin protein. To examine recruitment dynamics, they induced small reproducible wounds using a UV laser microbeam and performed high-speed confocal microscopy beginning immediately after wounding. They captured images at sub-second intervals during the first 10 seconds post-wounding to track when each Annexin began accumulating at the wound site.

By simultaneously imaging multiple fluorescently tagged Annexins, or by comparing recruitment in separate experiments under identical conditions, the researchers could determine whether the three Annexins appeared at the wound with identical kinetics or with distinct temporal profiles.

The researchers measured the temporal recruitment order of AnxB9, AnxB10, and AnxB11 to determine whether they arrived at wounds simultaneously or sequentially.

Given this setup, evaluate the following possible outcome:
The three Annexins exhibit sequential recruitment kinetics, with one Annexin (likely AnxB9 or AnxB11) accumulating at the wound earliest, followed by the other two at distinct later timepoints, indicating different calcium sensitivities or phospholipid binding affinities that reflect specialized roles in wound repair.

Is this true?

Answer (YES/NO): NO